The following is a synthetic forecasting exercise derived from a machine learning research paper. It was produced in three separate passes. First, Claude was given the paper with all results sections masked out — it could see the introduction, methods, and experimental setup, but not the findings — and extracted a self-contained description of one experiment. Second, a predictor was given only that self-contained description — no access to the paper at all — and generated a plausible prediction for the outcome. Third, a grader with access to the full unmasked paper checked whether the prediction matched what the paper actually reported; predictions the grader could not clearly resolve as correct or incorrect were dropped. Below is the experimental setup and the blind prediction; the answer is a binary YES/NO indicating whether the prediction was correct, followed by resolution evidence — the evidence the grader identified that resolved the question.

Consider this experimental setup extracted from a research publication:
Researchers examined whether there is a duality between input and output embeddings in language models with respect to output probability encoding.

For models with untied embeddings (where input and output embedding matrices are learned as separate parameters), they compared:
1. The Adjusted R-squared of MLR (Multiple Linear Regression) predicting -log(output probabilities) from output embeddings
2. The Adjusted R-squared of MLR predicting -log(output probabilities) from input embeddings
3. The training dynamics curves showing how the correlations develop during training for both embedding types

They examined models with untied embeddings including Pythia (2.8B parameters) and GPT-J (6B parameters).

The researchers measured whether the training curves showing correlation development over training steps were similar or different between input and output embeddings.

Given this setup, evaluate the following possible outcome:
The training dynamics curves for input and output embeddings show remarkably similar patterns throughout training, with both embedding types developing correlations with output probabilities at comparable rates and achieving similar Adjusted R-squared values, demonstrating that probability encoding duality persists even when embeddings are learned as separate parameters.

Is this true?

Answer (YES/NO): NO